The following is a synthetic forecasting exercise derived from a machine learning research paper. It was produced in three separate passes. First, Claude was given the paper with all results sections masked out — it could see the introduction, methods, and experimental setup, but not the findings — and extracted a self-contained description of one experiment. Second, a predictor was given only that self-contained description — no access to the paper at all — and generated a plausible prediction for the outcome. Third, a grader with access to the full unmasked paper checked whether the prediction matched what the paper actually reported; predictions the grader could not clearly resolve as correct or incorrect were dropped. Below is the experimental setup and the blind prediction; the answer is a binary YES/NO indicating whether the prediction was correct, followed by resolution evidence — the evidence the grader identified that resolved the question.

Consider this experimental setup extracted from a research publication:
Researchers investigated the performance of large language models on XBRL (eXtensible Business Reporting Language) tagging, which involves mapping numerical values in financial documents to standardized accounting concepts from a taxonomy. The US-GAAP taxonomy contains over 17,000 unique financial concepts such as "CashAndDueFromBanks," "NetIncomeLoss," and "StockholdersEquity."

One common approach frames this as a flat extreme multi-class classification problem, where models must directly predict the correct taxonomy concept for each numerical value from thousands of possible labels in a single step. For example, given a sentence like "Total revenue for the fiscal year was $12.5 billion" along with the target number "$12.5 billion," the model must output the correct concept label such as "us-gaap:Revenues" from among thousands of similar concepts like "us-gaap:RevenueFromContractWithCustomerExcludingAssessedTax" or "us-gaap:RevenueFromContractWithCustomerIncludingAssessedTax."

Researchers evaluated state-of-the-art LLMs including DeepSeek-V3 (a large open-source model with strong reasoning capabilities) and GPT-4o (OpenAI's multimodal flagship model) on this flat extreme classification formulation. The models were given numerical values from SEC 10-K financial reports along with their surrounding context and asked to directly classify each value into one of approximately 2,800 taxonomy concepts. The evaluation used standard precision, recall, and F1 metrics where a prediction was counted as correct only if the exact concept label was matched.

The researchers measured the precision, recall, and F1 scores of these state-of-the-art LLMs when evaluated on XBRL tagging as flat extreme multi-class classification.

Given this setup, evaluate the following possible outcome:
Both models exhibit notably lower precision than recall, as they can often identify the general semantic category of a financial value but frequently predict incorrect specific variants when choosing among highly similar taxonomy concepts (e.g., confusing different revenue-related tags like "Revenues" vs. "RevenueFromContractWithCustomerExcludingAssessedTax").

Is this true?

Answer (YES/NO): NO